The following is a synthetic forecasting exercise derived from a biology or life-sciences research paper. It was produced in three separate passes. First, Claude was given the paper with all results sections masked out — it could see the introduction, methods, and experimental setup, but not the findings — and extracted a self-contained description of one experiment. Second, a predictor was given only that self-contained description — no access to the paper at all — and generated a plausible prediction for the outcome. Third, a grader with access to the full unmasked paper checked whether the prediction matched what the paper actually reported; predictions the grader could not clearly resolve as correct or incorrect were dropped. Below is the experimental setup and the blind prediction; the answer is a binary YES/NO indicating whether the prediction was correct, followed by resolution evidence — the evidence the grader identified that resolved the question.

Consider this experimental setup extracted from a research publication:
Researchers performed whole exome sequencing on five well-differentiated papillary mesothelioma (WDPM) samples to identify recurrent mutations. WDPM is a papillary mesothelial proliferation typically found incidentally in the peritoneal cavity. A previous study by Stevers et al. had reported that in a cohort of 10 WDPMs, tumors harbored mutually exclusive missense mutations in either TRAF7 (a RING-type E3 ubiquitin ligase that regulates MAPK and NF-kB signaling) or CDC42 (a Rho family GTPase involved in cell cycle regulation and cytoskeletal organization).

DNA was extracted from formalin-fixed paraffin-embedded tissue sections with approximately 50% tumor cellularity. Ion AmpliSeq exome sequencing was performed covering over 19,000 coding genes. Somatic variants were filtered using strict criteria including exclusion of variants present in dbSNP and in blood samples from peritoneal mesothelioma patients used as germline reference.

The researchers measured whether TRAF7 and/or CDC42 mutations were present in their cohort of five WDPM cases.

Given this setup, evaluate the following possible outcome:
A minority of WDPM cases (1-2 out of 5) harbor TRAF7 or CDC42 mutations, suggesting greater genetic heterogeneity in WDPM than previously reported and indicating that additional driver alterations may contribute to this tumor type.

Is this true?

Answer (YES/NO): NO